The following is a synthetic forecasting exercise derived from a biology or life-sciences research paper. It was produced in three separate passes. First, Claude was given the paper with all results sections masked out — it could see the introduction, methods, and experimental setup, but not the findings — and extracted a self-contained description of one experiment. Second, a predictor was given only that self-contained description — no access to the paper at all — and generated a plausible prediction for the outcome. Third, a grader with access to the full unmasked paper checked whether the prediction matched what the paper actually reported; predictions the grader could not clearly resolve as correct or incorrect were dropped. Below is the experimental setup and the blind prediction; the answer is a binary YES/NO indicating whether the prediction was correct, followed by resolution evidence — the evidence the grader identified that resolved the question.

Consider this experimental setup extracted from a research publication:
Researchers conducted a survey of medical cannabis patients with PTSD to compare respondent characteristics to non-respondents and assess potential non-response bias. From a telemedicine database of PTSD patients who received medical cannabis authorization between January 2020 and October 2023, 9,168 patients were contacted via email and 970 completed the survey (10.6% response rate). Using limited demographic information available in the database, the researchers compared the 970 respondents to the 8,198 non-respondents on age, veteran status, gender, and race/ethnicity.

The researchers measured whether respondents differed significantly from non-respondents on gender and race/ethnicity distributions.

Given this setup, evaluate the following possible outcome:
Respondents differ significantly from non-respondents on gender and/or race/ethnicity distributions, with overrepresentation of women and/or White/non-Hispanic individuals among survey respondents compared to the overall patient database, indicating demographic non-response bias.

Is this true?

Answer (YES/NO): NO